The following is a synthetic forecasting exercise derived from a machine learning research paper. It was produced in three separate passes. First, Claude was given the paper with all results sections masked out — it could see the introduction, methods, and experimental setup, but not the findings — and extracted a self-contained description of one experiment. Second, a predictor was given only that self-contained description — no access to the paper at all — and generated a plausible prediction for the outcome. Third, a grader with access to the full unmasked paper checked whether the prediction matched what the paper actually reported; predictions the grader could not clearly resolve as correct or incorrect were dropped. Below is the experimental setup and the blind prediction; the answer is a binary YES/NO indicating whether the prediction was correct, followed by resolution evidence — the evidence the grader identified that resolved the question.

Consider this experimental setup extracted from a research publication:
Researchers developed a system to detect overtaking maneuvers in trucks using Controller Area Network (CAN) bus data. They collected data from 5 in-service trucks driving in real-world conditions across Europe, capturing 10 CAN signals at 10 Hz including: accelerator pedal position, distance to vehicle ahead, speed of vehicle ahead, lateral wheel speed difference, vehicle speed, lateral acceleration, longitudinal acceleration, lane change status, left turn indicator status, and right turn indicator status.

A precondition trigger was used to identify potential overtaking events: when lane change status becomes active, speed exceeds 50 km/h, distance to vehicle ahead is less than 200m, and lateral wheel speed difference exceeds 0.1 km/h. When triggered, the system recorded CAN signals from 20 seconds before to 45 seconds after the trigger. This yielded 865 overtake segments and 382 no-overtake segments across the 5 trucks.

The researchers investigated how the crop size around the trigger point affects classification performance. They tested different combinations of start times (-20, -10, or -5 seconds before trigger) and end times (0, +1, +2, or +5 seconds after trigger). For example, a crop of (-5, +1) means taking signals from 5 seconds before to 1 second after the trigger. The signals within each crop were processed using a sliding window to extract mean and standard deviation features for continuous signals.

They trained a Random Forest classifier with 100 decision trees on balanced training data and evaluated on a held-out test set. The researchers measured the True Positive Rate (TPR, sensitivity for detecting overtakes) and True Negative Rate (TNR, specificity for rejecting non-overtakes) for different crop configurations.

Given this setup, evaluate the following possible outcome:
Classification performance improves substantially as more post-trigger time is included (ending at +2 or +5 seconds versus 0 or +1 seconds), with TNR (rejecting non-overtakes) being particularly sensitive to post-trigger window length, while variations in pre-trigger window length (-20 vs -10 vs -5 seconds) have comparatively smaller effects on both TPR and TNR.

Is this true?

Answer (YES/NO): NO